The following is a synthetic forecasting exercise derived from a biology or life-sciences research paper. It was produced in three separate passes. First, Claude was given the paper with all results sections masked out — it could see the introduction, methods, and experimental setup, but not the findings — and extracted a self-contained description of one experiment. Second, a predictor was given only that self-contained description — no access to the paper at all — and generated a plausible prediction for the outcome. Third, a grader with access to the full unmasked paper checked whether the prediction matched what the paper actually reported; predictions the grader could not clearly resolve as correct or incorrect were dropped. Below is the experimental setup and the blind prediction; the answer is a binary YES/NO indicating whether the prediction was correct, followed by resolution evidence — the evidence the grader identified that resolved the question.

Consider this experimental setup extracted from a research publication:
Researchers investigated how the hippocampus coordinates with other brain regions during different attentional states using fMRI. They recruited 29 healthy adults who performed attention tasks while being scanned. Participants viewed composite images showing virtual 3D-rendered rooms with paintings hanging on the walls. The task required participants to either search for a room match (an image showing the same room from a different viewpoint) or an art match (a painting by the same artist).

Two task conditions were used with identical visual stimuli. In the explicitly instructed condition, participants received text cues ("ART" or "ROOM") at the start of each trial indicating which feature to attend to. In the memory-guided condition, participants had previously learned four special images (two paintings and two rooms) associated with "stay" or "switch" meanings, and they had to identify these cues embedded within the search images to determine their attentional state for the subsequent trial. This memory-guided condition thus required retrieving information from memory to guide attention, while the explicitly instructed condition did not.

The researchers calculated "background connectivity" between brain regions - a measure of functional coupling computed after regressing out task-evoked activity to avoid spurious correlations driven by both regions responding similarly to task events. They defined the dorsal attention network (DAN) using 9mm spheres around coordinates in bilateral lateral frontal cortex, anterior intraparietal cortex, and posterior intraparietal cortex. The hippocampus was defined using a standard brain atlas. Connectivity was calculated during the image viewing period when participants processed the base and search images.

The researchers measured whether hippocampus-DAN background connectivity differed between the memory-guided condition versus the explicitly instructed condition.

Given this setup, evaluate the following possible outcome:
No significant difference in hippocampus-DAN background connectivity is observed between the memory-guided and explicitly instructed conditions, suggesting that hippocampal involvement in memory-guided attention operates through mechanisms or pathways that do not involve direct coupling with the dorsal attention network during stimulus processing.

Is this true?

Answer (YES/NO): NO